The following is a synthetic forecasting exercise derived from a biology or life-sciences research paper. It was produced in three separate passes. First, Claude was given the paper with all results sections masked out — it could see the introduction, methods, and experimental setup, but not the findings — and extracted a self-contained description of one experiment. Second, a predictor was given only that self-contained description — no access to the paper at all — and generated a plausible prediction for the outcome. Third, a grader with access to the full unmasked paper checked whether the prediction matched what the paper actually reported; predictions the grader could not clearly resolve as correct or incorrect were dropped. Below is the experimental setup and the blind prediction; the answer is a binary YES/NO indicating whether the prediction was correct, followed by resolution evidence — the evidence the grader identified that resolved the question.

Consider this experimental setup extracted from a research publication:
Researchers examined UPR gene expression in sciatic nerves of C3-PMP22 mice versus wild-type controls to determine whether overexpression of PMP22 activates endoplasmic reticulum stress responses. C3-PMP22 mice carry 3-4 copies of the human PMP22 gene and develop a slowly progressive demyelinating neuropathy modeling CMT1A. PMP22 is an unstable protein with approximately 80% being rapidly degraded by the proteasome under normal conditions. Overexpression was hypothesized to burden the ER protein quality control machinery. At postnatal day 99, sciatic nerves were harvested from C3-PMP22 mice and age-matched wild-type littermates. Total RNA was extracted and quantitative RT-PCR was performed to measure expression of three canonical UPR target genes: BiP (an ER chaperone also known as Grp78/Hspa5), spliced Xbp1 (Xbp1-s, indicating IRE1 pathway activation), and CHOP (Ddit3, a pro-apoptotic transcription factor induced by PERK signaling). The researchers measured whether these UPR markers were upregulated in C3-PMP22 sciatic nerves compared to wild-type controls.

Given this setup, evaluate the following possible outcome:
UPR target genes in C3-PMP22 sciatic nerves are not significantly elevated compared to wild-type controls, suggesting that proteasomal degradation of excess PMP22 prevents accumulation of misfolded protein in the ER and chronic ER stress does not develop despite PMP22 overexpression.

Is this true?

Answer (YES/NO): NO